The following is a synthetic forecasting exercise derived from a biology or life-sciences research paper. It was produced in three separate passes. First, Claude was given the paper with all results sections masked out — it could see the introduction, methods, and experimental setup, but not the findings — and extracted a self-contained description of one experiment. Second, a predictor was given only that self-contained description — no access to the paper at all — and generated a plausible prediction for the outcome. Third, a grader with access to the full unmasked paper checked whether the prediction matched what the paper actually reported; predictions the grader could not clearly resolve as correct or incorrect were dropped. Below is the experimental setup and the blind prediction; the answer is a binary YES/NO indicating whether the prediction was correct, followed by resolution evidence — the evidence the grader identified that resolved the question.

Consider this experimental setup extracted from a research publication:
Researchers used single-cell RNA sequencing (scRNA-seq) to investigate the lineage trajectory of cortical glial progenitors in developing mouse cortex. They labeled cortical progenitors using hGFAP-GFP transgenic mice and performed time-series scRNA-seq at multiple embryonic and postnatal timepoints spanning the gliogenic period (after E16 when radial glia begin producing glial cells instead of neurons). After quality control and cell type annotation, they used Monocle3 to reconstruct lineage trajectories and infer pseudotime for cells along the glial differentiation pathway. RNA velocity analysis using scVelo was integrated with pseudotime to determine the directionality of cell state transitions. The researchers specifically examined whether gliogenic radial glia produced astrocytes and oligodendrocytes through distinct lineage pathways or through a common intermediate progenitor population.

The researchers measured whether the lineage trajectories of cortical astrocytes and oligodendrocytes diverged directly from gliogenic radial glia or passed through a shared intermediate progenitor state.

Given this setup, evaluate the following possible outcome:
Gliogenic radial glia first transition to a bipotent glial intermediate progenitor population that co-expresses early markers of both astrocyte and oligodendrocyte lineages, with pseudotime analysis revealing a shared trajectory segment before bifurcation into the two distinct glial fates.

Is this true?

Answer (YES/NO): NO